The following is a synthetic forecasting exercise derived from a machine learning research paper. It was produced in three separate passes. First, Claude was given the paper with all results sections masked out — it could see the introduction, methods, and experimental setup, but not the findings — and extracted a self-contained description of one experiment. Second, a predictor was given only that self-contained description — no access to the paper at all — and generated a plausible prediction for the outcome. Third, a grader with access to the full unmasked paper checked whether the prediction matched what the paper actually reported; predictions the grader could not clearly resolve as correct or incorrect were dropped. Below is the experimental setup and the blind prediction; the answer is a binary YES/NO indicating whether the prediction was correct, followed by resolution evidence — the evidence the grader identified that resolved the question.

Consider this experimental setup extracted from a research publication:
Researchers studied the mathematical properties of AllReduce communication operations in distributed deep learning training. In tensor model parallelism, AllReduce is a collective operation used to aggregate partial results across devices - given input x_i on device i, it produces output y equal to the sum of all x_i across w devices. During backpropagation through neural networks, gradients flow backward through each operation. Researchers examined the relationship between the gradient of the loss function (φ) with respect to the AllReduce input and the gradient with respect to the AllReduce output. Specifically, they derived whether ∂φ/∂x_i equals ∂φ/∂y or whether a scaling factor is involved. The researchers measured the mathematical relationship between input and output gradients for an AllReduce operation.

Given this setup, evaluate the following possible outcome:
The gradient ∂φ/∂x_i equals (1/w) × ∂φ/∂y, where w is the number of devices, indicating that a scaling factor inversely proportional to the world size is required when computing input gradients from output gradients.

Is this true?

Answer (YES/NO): NO